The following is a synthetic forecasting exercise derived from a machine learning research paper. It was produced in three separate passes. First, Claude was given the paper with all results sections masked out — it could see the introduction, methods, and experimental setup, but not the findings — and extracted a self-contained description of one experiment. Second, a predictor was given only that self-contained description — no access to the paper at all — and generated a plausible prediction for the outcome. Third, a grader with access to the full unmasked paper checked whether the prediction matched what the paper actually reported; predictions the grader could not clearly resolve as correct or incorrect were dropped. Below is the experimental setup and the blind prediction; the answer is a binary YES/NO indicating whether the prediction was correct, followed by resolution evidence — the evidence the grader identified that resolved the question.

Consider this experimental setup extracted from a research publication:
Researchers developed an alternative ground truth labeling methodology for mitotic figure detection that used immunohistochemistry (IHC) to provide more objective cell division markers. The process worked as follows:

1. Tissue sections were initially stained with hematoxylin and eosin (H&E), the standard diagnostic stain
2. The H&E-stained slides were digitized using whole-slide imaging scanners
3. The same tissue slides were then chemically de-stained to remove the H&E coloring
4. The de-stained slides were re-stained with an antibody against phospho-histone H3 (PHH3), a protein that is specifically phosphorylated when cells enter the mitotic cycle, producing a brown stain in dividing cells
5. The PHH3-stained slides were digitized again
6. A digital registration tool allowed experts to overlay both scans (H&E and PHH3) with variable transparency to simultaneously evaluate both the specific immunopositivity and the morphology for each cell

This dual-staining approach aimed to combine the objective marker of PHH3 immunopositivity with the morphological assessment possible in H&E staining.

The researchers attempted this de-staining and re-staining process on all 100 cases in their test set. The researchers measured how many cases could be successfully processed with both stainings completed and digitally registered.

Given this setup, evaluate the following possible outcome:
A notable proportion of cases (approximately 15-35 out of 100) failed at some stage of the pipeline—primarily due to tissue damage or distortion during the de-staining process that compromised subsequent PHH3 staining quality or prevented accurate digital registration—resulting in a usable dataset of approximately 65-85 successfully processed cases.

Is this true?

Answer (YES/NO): NO